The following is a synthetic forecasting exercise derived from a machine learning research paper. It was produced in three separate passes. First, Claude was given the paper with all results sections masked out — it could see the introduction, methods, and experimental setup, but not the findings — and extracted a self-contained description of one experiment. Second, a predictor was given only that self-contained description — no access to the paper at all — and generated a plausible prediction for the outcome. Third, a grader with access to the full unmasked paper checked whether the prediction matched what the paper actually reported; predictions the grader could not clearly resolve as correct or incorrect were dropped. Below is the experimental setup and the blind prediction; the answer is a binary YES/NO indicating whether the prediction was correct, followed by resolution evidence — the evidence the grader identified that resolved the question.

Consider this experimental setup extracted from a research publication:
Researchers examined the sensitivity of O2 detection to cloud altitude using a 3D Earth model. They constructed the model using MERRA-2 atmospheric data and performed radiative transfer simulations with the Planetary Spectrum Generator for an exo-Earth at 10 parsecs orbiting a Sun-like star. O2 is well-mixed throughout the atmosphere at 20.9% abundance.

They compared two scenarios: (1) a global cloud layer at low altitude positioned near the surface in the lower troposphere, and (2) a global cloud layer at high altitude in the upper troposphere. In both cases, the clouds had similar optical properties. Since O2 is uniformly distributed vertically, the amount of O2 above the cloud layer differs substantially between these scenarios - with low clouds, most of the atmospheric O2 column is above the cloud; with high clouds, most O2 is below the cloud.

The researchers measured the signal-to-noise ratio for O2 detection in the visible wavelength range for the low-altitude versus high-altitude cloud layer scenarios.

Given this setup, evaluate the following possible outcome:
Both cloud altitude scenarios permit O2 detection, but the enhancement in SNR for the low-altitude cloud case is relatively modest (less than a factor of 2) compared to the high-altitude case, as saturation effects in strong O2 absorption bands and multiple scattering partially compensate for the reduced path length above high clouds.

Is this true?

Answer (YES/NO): NO